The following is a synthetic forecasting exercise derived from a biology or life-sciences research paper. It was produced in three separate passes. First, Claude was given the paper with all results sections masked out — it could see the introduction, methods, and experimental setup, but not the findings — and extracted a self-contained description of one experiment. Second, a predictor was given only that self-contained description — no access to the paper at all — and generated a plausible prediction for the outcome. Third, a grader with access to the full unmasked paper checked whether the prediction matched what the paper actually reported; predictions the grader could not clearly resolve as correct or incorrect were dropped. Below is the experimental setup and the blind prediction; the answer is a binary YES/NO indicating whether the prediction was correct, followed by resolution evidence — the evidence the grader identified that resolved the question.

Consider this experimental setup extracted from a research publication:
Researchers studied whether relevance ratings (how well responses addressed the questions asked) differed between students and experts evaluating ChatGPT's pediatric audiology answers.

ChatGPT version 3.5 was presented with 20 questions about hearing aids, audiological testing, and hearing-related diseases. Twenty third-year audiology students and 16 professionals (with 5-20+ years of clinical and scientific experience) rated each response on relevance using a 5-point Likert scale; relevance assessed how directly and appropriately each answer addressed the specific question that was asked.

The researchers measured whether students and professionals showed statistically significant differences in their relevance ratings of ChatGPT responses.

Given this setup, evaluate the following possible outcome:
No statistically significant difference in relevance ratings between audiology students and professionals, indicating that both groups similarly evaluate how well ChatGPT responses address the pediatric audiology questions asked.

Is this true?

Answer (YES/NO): YES